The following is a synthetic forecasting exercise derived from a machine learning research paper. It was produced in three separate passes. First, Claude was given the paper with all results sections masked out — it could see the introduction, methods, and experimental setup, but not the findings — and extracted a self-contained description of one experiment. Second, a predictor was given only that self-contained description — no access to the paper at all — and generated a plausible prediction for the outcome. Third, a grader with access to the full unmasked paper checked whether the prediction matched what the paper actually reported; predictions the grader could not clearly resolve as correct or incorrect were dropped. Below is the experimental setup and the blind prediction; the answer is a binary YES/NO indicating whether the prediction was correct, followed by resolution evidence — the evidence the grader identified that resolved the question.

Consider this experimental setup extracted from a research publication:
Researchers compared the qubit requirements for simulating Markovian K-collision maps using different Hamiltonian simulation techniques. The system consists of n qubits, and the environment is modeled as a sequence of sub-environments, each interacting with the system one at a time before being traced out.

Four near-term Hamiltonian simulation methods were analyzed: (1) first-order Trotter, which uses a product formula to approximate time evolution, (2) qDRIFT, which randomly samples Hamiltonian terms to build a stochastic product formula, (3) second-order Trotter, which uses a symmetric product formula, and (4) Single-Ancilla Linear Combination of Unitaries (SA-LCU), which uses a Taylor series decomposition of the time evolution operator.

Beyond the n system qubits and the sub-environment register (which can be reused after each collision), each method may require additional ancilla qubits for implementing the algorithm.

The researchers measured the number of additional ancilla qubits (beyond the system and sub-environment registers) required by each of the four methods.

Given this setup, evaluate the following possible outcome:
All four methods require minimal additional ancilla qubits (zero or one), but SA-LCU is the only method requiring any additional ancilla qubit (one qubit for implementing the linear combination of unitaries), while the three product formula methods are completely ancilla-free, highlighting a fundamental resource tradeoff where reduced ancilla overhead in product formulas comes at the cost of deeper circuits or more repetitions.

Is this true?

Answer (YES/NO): NO